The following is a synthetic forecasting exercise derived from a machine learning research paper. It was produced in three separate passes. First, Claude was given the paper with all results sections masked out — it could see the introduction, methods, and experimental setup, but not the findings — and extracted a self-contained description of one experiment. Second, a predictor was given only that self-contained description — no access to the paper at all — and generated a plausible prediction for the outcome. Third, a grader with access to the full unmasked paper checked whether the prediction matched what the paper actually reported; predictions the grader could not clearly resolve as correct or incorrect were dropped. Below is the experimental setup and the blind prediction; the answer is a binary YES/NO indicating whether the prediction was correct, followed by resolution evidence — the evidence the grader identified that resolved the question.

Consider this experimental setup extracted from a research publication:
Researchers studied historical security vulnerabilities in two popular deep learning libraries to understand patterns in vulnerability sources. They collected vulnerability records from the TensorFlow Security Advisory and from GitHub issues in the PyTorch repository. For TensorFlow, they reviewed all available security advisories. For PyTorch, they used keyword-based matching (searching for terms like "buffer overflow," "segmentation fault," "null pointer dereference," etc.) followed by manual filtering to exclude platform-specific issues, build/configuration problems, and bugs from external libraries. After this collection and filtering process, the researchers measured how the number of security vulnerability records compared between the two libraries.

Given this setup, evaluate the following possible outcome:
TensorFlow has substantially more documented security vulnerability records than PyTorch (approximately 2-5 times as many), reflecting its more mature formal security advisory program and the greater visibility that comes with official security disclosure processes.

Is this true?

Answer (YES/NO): YES